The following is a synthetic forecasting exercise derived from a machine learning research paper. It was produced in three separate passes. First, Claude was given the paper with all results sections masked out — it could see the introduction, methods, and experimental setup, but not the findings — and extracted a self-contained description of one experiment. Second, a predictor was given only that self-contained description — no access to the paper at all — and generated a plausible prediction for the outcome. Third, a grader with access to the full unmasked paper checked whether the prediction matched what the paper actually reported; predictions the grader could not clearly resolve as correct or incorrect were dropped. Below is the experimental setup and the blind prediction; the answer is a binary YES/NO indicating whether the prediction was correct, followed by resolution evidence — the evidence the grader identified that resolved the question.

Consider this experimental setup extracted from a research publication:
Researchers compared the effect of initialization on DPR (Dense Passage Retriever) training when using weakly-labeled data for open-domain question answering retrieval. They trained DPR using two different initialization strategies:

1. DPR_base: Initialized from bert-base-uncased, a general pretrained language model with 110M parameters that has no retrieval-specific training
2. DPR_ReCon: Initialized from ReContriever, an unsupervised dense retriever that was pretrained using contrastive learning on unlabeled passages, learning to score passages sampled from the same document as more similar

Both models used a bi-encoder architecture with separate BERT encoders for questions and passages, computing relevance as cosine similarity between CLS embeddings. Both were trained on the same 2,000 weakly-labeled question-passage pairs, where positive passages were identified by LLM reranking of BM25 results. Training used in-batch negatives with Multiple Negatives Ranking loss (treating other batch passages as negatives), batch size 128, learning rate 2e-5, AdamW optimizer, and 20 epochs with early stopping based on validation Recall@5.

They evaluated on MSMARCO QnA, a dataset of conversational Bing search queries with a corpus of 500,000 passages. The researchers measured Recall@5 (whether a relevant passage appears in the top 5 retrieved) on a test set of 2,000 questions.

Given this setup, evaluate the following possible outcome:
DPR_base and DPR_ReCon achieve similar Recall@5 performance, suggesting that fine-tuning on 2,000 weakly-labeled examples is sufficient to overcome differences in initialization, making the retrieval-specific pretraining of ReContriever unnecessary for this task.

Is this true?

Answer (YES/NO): NO